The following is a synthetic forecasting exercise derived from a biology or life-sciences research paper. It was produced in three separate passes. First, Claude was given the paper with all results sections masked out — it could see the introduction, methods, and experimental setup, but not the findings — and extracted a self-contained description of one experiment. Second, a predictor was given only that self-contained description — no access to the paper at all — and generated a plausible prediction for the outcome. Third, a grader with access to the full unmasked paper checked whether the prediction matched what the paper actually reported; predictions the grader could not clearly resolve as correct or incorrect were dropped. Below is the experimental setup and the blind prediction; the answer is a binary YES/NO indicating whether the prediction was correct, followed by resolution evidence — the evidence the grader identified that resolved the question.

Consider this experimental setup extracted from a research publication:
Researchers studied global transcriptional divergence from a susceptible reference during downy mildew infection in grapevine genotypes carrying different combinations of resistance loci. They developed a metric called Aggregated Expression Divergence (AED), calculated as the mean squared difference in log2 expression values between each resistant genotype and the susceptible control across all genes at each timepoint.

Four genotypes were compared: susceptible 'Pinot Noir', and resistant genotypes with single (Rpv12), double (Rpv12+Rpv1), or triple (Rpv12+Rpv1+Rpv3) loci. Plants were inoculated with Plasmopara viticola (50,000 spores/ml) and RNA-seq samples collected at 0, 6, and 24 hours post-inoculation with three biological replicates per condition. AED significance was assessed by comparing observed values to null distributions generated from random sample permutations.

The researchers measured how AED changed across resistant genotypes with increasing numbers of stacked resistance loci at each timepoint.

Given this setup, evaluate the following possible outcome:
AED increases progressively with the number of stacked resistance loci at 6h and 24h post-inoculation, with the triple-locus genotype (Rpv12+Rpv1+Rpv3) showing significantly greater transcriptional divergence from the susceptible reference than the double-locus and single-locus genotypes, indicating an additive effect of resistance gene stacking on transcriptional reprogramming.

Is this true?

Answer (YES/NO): NO